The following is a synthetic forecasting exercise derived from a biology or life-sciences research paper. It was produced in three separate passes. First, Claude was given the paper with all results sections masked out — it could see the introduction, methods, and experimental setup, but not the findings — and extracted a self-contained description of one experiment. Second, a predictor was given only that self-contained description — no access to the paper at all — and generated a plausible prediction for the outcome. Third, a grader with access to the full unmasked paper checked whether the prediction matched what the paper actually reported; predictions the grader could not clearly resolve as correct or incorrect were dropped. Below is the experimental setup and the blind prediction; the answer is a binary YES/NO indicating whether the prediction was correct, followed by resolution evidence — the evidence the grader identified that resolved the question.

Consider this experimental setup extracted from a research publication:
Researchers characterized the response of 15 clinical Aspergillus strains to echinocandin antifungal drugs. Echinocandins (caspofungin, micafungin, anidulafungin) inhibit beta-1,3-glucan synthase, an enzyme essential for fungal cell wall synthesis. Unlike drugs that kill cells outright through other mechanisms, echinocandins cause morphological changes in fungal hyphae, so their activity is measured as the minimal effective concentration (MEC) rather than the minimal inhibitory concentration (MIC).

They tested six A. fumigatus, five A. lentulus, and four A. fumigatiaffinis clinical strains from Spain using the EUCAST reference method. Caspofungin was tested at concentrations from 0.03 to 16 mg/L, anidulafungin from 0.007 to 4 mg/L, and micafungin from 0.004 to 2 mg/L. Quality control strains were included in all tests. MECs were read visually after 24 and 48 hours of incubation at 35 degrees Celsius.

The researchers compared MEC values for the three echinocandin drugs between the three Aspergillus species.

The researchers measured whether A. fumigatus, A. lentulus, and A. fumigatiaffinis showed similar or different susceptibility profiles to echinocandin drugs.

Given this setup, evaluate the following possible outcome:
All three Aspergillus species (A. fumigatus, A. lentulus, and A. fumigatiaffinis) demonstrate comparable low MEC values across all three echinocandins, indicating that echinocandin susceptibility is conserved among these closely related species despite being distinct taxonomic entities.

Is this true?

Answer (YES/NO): NO